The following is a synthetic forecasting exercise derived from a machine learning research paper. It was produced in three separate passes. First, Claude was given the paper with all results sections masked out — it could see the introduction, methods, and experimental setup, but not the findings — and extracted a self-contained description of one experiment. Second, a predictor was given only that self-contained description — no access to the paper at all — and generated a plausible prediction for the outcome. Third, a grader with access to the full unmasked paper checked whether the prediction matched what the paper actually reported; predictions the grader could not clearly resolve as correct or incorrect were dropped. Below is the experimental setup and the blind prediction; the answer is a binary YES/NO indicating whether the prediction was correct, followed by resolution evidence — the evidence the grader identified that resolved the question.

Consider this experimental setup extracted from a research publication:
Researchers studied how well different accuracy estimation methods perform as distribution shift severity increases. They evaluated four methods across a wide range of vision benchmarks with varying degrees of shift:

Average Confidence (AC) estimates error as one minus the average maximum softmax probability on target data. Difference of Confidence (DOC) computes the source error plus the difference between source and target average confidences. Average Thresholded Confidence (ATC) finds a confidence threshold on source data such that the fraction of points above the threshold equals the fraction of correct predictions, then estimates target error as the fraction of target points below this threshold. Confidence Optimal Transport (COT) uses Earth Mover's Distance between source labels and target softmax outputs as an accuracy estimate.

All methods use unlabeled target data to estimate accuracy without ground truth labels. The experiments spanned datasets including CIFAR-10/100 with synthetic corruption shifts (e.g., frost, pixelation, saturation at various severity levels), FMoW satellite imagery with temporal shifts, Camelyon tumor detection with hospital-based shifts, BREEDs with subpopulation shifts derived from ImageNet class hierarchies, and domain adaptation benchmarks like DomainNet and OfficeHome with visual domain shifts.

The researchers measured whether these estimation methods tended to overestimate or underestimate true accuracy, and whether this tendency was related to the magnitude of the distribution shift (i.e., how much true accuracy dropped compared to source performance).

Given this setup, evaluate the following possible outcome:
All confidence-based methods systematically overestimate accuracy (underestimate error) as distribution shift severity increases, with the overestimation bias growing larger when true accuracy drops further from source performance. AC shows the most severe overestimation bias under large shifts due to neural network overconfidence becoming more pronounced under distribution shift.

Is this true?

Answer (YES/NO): NO